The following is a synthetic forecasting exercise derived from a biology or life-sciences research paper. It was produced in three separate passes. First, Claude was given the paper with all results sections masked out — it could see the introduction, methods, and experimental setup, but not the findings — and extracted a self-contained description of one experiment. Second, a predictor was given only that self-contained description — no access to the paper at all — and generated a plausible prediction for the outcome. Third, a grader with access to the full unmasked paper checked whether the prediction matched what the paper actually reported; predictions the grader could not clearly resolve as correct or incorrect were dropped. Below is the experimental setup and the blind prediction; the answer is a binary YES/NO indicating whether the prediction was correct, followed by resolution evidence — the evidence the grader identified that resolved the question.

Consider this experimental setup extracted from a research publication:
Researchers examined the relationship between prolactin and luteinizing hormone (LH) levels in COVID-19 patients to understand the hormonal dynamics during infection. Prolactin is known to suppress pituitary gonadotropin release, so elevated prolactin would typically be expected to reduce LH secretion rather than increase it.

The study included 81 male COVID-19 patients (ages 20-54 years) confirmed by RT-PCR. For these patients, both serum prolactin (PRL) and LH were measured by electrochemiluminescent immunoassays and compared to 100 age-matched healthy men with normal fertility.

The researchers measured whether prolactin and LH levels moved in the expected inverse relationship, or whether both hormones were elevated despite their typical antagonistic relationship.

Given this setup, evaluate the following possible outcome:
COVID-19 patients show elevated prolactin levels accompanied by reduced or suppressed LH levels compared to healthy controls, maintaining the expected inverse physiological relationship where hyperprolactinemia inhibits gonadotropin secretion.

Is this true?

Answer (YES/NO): NO